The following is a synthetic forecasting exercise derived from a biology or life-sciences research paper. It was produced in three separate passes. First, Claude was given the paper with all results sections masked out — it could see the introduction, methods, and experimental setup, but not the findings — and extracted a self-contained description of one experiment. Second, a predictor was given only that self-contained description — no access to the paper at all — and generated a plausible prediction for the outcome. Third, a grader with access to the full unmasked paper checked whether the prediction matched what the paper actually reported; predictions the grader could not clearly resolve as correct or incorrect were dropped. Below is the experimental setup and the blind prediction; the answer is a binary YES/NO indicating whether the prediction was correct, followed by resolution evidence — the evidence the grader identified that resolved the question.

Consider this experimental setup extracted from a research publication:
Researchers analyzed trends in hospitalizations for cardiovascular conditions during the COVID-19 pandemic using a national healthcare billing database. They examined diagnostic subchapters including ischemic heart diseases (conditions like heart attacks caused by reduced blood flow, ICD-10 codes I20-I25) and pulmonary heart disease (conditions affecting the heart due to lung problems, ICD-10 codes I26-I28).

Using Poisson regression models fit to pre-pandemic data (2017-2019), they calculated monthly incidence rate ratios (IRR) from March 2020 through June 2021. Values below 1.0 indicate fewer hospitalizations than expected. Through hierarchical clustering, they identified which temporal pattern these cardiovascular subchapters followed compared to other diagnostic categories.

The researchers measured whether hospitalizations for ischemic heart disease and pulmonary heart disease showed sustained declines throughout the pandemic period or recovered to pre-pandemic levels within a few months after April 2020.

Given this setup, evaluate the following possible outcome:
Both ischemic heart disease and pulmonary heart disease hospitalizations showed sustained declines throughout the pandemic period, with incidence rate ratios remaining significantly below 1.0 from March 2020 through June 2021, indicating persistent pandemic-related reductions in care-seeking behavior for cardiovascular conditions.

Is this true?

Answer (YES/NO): NO